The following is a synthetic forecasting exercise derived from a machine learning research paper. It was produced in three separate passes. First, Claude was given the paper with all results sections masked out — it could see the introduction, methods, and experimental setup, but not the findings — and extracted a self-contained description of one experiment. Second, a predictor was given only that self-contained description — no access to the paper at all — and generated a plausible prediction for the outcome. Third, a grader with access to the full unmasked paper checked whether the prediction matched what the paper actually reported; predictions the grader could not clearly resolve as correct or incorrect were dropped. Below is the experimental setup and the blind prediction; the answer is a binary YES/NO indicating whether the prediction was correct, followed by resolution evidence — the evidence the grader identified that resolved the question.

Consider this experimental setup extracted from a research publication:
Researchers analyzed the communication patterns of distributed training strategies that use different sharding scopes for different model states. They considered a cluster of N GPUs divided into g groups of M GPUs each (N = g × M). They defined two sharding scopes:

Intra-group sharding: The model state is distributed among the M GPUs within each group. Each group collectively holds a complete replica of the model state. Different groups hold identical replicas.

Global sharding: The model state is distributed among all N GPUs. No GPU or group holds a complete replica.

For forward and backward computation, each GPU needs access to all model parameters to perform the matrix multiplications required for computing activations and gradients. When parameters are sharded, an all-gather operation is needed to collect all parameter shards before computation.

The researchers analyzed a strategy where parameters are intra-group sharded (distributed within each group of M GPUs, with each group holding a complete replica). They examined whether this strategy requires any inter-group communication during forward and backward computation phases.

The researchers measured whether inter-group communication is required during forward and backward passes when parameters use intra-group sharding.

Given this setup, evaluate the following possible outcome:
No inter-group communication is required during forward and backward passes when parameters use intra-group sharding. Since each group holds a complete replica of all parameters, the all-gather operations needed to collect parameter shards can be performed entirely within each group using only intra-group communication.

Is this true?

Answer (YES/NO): YES